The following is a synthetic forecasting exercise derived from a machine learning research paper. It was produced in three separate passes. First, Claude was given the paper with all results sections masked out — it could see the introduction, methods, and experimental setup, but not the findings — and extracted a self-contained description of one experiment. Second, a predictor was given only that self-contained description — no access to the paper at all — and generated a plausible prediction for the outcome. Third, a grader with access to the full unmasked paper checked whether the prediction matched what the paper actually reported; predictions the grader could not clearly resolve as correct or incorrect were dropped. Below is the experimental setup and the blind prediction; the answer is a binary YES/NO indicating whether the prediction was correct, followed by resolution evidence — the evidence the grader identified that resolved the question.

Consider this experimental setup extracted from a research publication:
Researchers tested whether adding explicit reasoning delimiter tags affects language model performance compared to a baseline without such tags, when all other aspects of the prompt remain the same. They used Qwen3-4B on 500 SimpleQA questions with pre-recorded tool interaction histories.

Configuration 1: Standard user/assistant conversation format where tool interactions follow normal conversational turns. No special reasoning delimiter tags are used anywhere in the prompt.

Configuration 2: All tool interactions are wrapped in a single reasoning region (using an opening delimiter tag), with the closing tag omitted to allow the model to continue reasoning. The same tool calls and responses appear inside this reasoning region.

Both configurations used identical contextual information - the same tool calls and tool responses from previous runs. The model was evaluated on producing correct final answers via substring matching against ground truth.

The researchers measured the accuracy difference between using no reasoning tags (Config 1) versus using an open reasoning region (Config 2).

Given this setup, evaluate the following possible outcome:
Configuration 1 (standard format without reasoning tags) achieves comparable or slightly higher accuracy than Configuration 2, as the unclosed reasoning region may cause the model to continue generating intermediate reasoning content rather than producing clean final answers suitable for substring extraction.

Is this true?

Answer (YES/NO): NO